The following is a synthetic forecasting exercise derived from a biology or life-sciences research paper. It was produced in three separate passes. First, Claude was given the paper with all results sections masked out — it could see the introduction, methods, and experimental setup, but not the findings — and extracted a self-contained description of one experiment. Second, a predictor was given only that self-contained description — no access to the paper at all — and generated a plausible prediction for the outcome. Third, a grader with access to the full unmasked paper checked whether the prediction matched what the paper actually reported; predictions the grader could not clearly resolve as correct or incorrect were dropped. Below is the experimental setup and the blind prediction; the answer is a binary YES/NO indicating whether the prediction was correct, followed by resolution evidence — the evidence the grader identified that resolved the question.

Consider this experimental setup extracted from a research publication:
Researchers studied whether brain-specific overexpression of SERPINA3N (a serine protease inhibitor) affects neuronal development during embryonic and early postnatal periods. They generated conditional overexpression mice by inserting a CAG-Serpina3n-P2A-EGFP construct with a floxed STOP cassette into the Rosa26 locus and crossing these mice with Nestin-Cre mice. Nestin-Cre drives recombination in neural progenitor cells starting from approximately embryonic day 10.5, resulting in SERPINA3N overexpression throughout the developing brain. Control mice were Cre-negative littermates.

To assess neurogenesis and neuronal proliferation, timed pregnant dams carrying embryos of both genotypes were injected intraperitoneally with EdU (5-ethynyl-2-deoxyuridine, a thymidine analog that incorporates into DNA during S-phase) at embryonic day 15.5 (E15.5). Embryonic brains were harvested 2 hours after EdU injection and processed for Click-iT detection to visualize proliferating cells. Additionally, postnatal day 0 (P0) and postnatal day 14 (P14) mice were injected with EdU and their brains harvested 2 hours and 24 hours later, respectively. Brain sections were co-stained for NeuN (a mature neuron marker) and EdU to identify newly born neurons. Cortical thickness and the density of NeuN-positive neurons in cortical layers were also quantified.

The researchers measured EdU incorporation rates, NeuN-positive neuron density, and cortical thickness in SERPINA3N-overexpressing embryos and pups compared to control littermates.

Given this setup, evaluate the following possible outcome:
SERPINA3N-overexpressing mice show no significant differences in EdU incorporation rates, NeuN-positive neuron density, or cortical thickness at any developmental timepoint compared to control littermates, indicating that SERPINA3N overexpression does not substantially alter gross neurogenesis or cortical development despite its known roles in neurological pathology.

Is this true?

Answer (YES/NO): YES